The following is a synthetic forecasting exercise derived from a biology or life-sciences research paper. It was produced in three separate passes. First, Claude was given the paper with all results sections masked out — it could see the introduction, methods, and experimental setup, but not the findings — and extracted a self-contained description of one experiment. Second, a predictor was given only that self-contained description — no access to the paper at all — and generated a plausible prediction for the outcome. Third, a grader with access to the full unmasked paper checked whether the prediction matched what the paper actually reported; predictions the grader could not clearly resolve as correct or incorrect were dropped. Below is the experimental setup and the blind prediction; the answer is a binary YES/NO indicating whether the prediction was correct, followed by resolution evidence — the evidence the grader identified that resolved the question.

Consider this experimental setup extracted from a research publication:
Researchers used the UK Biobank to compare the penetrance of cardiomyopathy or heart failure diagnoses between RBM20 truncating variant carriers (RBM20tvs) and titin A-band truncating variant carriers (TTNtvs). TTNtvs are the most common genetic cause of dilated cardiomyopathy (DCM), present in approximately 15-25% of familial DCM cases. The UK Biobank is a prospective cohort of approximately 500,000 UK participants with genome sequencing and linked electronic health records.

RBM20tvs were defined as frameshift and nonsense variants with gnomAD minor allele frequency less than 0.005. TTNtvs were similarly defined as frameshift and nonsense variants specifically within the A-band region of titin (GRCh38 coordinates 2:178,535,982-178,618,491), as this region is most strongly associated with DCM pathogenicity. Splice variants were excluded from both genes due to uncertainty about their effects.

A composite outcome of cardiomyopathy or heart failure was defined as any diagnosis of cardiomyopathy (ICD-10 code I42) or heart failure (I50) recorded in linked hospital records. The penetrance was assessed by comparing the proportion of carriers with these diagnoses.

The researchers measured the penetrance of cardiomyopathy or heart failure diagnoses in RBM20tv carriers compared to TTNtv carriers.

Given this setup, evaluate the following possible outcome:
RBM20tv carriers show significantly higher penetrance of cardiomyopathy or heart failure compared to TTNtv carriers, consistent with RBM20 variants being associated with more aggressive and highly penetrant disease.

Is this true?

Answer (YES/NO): NO